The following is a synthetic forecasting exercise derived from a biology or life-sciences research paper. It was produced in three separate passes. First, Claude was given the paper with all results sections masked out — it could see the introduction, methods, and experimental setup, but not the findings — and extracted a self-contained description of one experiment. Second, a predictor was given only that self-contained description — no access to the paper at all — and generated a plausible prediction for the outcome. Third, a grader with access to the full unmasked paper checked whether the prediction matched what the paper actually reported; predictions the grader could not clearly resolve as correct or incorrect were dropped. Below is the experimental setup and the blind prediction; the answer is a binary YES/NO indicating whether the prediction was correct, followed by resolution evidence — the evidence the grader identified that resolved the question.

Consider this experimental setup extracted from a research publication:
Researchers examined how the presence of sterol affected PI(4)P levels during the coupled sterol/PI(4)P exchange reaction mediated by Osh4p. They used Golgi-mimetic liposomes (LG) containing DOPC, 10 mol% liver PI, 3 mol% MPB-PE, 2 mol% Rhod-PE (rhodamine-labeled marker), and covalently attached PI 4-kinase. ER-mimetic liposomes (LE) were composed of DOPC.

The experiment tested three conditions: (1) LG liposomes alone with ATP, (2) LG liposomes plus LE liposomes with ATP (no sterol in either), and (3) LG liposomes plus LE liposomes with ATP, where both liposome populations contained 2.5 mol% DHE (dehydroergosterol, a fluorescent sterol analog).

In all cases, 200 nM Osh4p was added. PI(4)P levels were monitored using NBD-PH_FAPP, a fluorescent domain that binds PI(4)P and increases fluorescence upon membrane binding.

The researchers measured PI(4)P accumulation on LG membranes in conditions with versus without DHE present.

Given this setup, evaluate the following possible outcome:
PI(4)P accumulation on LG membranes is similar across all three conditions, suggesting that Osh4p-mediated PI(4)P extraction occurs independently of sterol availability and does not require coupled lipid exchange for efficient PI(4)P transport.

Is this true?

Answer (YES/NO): NO